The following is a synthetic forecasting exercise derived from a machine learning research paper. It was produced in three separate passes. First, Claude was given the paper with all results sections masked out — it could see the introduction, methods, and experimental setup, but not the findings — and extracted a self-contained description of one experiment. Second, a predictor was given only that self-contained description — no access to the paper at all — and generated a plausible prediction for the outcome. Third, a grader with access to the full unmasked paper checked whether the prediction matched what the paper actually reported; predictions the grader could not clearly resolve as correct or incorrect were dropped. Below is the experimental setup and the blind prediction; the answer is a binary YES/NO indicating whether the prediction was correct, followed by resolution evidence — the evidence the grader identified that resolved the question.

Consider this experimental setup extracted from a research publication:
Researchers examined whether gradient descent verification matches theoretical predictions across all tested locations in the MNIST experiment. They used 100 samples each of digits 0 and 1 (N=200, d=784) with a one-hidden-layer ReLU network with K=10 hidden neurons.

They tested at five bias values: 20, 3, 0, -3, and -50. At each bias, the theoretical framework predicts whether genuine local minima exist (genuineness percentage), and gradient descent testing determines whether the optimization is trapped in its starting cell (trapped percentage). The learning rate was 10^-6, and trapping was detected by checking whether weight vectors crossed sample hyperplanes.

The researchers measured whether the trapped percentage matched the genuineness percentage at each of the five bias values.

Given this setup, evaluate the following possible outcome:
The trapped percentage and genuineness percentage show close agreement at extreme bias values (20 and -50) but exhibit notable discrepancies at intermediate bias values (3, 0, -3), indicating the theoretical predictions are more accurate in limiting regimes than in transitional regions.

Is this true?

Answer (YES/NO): NO